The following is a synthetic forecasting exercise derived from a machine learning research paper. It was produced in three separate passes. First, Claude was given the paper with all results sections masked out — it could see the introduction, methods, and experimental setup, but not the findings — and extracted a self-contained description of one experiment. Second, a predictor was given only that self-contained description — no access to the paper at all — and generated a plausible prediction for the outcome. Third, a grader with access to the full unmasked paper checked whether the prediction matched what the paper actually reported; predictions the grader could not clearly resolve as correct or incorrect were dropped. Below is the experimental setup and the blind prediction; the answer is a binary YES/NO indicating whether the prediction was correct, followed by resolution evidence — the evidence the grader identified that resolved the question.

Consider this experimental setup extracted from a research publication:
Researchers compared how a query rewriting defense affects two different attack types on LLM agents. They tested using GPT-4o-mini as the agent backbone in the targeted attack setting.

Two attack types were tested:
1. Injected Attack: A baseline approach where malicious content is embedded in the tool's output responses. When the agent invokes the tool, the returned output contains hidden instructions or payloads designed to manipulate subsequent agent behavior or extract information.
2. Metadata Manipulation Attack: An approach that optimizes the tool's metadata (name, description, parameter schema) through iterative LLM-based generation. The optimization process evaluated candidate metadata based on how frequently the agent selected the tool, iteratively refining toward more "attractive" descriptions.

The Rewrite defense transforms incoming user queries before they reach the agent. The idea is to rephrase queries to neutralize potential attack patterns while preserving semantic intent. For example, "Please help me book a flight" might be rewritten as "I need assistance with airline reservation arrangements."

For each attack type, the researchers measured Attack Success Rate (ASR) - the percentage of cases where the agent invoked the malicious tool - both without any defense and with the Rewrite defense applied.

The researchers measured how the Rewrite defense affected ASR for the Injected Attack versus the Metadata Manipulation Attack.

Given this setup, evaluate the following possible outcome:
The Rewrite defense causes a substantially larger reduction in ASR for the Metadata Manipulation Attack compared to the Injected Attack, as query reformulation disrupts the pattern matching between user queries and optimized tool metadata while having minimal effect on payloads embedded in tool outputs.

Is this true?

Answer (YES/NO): NO